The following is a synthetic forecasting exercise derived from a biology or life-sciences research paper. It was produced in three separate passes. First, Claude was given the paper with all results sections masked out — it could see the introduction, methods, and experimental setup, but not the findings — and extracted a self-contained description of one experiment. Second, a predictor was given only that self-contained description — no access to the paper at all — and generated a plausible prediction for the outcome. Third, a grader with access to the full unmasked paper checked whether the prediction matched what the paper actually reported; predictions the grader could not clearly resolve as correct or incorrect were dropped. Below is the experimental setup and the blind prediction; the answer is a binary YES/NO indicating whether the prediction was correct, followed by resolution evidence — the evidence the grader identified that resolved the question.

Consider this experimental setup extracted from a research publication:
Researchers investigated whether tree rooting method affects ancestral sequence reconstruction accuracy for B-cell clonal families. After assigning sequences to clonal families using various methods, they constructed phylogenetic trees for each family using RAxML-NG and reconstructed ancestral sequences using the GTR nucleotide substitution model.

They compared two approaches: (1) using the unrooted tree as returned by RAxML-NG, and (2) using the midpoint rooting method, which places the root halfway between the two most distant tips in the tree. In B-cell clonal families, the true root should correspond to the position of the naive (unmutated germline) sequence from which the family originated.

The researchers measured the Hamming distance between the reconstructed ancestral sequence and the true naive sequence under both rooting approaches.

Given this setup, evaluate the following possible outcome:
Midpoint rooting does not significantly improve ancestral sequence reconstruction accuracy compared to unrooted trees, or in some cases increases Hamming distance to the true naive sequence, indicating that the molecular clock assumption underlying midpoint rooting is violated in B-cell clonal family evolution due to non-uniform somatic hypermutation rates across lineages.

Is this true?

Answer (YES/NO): NO